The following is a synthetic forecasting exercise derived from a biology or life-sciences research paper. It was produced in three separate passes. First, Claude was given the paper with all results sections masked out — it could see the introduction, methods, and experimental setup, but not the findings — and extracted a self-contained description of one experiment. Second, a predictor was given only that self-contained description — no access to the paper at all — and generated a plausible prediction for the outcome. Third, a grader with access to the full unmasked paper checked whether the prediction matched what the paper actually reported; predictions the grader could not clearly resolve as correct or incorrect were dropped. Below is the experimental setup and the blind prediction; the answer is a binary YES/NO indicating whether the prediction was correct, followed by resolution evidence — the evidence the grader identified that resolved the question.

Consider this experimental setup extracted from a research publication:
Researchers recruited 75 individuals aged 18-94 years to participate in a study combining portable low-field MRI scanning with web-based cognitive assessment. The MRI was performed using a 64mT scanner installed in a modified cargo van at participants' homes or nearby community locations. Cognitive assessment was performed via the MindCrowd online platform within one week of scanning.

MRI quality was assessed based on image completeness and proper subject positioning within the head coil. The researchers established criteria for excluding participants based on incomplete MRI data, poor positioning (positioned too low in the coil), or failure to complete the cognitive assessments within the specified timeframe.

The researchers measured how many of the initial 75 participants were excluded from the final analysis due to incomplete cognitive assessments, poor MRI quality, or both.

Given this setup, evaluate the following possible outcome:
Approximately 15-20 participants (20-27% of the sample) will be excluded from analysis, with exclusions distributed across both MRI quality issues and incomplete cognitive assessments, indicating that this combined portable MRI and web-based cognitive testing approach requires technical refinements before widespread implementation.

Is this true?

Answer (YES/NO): NO